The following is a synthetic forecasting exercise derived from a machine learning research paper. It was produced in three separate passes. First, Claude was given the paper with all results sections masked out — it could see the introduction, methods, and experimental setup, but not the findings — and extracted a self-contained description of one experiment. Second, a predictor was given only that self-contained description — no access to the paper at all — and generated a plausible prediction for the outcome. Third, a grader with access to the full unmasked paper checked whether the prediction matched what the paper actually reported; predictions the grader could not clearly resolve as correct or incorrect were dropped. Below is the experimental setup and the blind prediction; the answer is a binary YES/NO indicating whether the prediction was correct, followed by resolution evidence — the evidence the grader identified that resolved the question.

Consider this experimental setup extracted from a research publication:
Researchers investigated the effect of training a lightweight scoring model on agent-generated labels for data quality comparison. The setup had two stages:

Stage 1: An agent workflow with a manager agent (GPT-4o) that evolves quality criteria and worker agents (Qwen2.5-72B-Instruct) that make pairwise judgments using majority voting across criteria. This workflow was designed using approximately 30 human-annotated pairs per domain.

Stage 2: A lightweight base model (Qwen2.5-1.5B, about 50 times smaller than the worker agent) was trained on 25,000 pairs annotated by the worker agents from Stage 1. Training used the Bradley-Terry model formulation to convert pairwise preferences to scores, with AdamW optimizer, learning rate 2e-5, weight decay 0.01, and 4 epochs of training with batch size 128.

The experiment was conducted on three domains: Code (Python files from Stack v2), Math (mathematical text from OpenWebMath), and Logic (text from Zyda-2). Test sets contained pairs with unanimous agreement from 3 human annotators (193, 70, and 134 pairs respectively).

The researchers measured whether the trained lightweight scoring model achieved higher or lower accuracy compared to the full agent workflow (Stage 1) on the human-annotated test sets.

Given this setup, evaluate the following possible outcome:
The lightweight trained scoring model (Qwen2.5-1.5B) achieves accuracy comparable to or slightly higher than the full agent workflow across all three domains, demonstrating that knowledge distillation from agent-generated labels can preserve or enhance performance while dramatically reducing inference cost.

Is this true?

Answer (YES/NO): NO